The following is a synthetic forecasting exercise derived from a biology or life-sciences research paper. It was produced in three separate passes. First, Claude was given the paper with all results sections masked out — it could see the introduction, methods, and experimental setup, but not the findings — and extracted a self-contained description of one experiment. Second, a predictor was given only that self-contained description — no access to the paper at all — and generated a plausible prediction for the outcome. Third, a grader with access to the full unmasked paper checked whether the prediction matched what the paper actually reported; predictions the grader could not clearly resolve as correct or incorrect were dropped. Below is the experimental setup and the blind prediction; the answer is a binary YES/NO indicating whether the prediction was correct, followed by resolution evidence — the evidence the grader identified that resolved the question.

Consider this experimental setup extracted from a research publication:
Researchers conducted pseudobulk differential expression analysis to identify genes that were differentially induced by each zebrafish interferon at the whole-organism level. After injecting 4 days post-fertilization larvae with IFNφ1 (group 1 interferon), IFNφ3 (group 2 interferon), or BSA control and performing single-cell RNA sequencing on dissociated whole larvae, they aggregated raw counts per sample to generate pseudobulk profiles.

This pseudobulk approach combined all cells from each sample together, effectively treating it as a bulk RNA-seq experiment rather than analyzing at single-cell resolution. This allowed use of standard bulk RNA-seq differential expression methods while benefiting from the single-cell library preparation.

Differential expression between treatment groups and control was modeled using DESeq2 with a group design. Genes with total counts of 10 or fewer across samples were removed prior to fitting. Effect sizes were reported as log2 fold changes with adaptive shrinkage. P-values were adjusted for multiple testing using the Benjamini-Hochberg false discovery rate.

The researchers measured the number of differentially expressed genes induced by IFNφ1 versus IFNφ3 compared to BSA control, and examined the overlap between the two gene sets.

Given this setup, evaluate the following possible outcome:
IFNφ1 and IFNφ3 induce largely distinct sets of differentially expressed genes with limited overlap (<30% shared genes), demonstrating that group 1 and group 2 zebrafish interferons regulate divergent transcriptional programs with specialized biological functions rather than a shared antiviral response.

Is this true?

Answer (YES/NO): NO